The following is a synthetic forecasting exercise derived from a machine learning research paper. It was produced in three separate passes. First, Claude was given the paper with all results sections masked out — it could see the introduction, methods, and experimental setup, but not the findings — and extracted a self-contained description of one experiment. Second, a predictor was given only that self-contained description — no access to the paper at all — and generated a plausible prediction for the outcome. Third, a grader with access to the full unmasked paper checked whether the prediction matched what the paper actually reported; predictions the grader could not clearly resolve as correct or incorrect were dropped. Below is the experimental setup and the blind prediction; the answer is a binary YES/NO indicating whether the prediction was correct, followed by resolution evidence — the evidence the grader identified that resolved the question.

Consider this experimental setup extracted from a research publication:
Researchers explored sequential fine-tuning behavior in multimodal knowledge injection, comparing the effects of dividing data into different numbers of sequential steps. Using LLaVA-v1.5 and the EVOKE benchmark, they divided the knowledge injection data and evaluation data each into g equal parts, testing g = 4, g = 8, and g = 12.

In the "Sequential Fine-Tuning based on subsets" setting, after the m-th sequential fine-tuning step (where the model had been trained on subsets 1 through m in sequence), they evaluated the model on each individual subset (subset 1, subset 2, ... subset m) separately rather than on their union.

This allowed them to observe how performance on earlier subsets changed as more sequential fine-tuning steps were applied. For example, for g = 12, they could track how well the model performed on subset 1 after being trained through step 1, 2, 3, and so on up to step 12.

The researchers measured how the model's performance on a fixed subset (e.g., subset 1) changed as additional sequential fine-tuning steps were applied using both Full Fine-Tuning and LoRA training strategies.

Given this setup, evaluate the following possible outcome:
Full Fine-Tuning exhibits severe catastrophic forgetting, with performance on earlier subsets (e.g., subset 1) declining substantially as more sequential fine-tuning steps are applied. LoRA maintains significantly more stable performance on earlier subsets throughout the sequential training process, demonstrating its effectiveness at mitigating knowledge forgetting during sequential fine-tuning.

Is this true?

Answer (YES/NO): NO